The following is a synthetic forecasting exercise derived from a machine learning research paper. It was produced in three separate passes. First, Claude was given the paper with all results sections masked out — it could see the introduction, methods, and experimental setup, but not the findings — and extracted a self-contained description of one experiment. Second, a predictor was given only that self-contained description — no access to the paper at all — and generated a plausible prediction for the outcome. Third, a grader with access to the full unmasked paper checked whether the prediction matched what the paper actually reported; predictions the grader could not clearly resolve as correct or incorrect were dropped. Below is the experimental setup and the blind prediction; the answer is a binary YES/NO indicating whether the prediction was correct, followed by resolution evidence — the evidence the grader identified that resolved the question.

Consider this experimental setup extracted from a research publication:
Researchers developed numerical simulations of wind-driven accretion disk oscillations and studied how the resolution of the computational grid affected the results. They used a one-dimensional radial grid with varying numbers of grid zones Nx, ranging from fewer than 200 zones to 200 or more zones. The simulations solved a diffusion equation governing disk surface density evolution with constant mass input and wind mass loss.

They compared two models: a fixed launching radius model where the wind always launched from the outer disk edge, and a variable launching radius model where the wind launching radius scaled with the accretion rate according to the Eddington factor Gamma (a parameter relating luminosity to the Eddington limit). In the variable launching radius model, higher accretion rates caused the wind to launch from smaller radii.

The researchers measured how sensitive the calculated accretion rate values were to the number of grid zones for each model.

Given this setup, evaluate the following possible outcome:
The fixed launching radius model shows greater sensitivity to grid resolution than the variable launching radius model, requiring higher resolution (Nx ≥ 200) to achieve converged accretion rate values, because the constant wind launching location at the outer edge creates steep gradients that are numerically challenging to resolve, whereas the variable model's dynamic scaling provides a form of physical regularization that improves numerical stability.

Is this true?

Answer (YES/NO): NO